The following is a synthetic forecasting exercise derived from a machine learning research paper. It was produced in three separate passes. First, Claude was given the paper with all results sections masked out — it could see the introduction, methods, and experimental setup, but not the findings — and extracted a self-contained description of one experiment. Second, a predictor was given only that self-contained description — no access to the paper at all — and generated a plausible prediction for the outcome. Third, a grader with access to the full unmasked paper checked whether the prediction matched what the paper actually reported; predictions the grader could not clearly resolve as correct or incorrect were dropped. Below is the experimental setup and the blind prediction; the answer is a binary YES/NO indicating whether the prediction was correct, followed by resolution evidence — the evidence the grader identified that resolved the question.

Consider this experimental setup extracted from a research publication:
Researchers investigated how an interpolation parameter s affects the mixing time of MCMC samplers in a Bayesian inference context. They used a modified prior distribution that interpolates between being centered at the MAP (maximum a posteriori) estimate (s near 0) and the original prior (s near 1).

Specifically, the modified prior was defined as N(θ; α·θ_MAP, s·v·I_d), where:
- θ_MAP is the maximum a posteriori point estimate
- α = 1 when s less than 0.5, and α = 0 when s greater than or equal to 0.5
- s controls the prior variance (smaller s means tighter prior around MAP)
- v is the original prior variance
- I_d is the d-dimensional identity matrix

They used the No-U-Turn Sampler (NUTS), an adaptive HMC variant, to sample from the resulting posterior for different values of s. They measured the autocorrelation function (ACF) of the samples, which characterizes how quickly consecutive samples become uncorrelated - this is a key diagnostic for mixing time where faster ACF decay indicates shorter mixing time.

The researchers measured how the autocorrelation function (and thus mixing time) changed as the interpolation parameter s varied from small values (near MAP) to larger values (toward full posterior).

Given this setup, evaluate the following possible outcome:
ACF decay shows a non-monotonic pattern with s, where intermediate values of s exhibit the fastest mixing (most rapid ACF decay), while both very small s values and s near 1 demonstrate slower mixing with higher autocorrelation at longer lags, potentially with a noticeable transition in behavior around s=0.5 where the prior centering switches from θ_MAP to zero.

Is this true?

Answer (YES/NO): NO